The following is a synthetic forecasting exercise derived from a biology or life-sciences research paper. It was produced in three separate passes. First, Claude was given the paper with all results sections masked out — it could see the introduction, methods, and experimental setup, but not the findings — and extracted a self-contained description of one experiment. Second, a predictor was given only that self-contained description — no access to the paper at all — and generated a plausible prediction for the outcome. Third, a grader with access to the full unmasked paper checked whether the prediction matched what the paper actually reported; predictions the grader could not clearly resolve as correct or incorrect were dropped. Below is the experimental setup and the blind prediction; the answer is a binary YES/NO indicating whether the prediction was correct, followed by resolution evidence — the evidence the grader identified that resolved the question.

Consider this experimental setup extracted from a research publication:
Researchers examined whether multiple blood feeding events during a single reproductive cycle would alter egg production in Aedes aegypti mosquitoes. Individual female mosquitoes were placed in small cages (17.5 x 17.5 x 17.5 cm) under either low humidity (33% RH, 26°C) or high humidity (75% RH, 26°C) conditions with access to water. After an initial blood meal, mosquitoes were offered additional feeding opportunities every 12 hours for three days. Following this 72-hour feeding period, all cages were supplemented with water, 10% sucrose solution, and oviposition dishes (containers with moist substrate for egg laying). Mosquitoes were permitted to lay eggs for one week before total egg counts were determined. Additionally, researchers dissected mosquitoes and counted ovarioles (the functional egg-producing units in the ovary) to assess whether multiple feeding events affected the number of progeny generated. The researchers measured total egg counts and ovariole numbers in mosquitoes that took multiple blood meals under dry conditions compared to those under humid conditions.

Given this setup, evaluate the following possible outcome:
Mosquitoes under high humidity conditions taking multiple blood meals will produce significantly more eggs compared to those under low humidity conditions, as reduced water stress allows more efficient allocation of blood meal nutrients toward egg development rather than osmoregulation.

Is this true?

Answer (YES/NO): NO